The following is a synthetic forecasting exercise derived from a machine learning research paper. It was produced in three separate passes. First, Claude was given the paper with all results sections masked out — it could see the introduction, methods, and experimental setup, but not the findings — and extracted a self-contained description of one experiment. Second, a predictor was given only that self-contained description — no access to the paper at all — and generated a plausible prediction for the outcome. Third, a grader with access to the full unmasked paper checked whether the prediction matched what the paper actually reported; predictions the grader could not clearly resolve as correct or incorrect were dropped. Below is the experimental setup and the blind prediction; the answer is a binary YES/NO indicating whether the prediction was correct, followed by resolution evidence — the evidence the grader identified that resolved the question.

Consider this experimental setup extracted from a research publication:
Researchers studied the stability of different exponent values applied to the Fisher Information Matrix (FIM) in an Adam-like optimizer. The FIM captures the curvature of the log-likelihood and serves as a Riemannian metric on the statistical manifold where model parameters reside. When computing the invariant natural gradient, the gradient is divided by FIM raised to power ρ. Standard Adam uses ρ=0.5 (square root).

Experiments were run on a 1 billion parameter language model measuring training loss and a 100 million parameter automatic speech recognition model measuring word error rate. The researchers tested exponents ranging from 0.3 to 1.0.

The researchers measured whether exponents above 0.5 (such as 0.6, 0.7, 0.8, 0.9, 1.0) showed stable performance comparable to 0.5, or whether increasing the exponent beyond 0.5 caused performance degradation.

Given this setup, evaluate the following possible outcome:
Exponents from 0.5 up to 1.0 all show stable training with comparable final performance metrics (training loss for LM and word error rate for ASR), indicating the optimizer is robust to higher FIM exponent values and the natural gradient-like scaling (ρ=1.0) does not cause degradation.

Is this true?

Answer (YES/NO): NO